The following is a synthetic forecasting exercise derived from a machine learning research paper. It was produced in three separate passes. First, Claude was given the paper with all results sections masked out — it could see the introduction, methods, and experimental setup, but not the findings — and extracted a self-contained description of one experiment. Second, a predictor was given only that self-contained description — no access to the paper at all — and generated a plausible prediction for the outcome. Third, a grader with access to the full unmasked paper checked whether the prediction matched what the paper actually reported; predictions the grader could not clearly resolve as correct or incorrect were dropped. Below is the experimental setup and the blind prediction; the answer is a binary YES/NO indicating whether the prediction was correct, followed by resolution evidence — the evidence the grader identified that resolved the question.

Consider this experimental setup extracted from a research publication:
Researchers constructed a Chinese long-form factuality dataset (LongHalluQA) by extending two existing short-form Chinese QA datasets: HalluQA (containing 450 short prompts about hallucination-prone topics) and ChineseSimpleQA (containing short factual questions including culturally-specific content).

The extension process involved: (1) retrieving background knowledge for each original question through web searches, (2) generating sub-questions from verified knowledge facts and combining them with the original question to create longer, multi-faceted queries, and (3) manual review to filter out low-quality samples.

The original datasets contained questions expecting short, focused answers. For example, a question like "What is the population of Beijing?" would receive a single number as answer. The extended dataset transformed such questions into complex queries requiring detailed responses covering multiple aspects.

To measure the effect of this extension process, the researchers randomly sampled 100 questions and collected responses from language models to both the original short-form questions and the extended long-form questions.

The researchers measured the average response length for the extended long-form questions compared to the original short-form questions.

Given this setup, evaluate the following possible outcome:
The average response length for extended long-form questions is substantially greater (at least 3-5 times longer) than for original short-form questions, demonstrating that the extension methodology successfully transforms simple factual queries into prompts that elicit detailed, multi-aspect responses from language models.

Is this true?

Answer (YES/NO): YES